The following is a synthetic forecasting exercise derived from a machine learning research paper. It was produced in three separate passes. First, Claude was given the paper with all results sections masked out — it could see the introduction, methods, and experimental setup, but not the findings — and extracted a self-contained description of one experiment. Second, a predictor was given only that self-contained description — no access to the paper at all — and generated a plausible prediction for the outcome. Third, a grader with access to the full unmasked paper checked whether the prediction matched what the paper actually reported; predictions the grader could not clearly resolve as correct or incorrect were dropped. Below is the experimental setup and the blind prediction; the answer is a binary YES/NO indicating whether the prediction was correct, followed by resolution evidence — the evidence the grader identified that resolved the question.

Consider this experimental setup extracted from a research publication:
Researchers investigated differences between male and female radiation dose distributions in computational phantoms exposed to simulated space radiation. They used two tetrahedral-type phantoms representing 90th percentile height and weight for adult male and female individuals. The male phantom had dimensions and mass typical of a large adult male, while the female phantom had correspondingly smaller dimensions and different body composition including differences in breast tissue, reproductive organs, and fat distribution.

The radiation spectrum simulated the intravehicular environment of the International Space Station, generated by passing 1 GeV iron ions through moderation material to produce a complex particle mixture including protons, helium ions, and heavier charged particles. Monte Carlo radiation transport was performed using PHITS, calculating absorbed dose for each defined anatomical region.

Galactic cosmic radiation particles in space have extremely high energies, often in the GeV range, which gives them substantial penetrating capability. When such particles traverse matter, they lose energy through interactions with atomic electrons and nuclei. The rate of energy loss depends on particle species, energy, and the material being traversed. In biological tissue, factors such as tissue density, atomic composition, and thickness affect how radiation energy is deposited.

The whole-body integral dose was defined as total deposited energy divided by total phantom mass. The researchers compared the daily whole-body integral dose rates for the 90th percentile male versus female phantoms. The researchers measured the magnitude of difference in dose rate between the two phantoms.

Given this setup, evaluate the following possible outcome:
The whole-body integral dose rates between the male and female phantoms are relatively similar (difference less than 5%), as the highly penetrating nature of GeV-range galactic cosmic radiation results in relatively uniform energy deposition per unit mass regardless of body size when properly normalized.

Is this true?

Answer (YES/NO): YES